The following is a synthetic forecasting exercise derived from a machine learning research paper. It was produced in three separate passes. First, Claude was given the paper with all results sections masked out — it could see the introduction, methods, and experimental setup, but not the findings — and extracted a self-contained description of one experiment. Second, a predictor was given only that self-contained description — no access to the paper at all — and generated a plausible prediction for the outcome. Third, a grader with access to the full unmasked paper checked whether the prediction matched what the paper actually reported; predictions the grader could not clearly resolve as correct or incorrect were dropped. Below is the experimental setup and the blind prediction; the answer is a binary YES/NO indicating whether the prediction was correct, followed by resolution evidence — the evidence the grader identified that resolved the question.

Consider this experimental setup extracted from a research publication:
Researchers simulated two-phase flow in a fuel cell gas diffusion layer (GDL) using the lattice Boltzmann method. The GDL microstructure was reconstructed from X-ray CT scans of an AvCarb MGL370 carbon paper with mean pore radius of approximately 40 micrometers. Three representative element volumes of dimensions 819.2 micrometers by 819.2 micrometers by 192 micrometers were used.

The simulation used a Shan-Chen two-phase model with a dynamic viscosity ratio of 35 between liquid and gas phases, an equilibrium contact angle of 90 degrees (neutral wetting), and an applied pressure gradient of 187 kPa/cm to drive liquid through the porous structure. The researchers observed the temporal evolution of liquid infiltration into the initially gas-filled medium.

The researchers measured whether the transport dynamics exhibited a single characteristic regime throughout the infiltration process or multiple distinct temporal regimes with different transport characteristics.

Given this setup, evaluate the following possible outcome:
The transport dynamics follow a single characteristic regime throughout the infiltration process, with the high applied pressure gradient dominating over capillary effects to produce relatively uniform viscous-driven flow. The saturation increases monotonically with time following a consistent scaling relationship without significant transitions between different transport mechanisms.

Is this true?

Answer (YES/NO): NO